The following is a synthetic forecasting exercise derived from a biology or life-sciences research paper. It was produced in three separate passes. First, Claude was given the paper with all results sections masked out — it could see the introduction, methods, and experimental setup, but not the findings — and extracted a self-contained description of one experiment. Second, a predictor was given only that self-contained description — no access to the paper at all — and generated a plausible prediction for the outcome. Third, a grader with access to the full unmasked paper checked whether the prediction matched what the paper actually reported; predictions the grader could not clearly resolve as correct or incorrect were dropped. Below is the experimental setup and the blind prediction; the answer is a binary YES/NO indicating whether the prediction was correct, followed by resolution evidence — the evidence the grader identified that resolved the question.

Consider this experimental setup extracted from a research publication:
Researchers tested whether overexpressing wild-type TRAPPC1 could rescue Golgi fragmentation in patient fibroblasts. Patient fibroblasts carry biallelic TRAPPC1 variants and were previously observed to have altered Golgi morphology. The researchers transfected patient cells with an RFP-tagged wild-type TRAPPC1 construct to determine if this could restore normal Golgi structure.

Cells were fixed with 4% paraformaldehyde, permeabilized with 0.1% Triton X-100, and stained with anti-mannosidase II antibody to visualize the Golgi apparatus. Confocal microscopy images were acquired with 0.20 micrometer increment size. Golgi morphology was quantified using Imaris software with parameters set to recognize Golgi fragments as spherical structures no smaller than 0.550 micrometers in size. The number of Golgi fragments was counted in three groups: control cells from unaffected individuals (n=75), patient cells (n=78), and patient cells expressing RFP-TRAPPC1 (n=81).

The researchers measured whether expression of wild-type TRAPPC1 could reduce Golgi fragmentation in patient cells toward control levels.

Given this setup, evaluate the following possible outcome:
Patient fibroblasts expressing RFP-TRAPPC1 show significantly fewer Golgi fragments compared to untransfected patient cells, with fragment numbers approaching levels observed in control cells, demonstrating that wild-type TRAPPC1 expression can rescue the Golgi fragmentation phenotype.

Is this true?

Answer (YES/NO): YES